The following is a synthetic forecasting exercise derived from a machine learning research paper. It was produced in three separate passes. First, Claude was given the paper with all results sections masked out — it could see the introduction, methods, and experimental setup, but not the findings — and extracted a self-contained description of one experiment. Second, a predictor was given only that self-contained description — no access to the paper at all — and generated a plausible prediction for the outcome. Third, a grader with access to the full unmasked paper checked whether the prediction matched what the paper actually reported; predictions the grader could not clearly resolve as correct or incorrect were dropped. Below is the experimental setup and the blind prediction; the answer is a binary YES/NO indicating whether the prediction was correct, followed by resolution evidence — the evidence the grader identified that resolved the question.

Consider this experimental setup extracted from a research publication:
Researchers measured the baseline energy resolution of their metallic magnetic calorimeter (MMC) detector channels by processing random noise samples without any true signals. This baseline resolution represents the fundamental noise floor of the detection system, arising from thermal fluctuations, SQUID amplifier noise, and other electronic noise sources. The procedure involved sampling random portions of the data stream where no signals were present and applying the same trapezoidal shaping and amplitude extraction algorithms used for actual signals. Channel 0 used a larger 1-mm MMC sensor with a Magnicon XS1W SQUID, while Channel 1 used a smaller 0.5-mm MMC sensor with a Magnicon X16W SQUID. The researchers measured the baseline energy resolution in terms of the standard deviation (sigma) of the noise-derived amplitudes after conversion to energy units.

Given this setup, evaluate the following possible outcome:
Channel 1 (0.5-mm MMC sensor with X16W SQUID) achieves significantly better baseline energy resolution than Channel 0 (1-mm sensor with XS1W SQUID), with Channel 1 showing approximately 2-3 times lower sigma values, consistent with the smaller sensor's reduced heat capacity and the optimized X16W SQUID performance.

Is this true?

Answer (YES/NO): NO